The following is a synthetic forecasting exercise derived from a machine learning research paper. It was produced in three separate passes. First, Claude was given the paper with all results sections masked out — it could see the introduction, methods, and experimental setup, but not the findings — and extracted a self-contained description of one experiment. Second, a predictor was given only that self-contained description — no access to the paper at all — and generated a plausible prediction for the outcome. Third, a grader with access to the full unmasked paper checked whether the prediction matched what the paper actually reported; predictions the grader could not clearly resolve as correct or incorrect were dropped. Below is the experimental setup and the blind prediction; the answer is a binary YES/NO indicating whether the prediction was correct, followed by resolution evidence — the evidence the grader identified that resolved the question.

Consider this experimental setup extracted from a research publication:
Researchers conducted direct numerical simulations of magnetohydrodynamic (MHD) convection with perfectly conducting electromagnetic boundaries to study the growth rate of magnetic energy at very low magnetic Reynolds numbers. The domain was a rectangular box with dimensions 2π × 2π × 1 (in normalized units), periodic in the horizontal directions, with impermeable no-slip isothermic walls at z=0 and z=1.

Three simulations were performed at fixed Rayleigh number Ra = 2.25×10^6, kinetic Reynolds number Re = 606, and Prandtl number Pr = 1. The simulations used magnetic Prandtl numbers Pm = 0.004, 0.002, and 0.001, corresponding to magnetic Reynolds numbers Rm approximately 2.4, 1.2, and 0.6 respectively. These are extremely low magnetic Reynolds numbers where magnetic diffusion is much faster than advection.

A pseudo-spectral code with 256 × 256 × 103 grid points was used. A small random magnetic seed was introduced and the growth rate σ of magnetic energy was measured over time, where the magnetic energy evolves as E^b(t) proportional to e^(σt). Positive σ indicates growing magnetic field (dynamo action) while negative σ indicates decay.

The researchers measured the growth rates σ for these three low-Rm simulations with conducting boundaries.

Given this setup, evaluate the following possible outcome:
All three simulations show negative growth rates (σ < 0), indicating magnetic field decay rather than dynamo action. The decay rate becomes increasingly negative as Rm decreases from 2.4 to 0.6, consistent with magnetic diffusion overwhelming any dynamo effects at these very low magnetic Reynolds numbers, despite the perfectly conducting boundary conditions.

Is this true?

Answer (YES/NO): NO